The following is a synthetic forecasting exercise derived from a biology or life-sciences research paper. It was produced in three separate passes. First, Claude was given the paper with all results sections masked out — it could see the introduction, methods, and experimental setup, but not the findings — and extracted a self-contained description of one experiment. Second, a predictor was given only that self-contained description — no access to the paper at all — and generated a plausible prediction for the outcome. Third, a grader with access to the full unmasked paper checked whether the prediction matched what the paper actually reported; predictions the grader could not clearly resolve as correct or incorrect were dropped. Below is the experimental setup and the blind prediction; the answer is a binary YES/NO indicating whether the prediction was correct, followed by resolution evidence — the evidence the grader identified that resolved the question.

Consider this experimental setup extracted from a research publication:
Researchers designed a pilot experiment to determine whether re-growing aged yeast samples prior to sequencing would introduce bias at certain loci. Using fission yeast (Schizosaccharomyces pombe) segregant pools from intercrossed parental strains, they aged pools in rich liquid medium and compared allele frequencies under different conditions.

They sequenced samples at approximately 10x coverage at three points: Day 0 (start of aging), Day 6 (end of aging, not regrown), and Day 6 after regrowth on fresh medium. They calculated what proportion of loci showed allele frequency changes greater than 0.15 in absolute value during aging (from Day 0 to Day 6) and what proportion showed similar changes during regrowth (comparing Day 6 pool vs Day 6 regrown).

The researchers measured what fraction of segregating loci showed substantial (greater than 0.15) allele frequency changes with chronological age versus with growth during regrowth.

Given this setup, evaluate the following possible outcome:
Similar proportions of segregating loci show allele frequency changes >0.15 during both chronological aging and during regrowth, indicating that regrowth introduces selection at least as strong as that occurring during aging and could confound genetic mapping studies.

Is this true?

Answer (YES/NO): YES